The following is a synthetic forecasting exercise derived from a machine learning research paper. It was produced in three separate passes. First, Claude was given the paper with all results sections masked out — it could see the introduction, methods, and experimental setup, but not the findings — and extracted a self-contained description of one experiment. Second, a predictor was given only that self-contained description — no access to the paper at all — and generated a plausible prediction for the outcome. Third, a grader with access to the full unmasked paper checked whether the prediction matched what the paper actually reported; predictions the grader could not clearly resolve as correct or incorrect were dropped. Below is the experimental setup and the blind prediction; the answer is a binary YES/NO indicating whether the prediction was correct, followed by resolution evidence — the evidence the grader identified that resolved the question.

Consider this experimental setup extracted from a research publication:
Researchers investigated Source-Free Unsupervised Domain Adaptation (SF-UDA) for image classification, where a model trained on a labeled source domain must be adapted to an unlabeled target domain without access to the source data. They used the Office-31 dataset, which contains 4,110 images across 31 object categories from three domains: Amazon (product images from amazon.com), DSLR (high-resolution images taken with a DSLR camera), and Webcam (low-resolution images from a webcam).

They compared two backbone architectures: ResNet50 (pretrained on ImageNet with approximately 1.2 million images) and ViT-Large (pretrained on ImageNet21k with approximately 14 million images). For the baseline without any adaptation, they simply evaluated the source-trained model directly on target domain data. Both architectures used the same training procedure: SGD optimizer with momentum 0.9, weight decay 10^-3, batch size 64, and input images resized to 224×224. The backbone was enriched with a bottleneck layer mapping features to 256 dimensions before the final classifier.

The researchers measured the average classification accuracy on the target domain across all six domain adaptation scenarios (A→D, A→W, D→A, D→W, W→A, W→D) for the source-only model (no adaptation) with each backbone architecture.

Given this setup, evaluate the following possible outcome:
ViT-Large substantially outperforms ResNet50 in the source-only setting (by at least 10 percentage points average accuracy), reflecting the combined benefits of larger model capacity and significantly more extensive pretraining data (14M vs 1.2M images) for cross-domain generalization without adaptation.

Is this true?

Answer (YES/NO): YES